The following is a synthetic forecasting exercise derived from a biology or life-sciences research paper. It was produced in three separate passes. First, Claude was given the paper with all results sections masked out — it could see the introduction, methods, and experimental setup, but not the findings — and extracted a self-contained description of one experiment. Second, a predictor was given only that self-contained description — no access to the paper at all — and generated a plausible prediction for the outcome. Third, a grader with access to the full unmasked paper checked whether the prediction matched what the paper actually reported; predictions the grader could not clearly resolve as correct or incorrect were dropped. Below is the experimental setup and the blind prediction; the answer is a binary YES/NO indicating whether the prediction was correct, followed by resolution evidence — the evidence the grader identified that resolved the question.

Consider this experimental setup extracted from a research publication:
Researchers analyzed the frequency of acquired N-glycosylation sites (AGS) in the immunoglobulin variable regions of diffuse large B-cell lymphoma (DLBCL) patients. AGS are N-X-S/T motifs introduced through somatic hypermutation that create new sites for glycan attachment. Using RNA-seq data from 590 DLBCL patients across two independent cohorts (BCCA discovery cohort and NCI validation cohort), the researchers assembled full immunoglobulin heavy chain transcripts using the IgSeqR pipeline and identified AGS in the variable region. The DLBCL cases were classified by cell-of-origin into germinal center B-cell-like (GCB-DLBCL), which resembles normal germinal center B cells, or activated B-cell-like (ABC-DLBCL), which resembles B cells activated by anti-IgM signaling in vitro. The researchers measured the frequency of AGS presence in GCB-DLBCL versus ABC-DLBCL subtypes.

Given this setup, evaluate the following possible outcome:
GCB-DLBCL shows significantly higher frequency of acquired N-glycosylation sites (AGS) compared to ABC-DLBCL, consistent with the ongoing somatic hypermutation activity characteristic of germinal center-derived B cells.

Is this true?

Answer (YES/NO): YES